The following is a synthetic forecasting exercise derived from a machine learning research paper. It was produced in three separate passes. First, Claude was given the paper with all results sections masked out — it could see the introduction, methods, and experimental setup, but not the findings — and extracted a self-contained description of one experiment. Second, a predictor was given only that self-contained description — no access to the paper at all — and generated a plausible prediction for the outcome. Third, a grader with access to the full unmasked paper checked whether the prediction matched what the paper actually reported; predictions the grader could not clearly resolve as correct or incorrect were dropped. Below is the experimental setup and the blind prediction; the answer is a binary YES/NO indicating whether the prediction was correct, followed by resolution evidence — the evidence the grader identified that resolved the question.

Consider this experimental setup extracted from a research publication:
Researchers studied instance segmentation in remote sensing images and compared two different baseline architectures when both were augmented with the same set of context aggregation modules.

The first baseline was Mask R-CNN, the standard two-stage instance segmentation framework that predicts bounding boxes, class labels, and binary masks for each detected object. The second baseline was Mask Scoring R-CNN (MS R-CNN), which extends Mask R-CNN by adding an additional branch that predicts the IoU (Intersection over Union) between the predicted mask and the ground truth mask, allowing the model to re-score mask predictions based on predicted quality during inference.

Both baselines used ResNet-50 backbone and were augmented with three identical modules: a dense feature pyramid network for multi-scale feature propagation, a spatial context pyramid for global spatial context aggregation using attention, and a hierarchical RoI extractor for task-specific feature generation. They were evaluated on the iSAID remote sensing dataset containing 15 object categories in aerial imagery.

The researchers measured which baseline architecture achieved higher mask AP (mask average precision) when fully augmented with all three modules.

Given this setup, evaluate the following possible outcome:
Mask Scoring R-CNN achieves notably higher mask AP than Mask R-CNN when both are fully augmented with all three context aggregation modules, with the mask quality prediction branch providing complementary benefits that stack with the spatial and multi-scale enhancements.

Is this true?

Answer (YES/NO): NO